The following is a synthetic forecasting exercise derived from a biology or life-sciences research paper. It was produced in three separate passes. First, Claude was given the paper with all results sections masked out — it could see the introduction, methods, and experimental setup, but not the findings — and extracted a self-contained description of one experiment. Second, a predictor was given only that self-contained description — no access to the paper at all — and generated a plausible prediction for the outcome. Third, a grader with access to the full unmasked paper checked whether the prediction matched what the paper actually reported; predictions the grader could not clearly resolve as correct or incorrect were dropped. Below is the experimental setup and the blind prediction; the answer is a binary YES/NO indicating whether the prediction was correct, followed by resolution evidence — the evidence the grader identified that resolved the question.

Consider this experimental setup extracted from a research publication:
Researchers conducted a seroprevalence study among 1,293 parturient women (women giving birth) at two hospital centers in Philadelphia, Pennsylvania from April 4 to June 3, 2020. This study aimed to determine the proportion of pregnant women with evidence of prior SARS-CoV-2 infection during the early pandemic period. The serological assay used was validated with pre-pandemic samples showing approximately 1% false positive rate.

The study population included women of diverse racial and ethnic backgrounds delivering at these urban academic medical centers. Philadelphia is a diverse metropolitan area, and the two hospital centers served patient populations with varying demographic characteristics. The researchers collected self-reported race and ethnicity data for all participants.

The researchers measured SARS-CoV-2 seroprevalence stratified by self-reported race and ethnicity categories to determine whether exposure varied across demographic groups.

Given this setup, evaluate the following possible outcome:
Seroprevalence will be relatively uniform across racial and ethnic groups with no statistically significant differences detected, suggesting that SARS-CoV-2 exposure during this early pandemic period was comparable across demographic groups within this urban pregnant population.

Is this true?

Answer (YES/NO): NO